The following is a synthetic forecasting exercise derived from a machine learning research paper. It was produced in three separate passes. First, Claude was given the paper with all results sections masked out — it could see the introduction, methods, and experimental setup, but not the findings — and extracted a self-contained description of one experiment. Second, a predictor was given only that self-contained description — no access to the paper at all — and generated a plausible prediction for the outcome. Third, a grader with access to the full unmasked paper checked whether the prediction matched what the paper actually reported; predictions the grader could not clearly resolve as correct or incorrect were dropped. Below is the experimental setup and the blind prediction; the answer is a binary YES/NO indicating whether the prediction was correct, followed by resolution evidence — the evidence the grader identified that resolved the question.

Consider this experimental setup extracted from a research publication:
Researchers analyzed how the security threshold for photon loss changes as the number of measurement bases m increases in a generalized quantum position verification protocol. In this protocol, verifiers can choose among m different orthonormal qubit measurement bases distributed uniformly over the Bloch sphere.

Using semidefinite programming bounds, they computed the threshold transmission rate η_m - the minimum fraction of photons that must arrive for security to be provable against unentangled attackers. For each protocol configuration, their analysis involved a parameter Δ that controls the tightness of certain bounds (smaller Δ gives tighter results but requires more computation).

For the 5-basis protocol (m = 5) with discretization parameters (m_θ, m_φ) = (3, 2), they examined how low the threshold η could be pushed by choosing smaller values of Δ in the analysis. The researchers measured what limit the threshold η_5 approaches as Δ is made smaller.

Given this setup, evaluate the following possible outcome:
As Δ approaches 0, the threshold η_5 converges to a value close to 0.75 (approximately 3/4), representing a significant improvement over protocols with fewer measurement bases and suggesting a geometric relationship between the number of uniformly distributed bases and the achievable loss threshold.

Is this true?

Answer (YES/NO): NO